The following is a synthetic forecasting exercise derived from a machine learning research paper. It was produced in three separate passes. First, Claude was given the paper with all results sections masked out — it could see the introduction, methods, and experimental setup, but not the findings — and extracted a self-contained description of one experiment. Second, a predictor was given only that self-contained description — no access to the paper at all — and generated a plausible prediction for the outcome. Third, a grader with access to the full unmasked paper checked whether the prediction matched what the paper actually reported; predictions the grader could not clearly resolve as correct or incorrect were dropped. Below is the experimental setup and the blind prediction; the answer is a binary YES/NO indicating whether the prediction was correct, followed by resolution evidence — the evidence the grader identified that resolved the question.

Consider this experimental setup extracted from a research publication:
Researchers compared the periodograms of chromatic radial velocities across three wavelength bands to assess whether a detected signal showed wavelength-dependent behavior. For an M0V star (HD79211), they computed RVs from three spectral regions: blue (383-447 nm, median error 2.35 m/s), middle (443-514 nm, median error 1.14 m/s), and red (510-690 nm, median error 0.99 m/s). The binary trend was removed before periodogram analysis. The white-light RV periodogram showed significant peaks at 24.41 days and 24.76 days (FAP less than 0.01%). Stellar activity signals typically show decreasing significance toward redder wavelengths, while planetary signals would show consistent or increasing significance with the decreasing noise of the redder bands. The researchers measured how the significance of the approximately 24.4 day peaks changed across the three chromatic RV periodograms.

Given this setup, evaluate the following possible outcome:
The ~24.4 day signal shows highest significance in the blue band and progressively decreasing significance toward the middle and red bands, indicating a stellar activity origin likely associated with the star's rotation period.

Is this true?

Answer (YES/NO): NO